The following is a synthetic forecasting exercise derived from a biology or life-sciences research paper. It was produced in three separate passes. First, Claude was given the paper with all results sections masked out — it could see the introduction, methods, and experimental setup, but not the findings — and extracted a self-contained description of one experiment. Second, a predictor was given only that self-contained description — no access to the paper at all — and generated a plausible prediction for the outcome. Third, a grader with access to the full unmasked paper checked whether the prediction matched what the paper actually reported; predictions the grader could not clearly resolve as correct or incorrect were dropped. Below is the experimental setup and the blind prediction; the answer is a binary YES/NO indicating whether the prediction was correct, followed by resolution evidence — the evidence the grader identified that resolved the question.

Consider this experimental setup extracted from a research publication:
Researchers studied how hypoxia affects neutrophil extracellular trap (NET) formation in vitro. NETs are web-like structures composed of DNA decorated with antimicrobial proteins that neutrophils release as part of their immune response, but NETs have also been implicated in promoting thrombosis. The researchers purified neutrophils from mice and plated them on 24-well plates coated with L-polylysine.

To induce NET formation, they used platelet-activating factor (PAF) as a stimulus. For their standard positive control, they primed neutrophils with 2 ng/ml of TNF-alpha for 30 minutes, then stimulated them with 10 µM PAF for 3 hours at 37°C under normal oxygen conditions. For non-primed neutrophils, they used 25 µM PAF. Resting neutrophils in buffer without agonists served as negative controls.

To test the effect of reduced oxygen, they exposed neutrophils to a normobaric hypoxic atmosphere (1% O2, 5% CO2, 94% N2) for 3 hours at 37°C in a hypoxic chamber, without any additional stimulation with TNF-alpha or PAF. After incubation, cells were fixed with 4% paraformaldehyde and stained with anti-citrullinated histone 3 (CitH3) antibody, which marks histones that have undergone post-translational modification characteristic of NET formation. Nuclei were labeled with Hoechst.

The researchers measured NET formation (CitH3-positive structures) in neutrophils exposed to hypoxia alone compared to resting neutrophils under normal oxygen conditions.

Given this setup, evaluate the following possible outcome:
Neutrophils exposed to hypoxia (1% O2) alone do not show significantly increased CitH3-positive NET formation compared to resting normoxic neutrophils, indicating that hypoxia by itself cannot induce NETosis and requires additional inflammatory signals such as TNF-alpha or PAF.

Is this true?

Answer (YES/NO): YES